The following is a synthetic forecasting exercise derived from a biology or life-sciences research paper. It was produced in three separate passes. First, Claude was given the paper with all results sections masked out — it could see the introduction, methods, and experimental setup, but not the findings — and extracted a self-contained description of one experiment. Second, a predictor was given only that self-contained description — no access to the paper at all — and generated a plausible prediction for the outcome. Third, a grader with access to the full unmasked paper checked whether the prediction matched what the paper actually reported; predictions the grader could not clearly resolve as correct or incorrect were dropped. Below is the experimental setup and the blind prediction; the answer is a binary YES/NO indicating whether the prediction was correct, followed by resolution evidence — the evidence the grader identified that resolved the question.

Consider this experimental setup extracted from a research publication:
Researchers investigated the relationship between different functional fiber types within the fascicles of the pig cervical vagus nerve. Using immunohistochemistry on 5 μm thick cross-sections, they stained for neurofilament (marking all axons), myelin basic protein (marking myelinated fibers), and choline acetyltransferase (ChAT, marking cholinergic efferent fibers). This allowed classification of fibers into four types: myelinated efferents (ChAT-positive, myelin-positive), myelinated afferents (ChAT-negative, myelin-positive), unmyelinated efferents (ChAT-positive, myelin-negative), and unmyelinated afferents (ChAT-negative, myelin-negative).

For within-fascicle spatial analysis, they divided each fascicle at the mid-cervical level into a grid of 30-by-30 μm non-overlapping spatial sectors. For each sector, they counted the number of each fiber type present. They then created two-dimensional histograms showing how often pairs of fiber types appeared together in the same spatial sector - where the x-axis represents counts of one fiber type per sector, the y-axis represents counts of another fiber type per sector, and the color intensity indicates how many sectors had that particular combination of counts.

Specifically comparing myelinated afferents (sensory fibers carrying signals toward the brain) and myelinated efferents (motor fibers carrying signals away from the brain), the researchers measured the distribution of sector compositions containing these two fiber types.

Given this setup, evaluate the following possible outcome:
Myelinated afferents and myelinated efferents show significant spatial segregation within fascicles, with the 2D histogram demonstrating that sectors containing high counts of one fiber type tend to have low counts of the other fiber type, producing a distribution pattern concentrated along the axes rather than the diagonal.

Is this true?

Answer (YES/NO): NO